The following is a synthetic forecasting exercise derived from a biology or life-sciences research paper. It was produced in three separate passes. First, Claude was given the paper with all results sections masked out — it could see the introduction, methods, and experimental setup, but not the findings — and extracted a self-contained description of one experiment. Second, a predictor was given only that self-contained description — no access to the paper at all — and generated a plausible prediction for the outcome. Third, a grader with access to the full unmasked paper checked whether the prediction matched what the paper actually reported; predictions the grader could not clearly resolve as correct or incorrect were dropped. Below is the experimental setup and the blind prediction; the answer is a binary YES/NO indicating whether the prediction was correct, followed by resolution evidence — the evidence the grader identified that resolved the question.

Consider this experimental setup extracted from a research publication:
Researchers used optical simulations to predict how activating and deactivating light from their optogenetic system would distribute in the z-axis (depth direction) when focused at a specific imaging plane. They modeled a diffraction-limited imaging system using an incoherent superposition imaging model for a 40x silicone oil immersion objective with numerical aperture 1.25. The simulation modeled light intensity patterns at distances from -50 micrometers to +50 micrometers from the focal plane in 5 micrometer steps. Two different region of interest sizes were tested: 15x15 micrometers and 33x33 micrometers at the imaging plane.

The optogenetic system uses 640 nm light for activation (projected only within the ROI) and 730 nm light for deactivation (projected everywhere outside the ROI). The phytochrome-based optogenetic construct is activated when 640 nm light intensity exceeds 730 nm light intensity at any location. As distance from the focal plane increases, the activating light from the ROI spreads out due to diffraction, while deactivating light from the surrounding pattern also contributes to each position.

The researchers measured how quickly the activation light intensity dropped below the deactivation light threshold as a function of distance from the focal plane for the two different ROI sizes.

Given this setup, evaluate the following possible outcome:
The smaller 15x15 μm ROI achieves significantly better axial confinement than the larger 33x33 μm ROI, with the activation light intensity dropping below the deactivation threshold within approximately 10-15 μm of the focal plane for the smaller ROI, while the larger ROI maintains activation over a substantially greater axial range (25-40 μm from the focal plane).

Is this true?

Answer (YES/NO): NO